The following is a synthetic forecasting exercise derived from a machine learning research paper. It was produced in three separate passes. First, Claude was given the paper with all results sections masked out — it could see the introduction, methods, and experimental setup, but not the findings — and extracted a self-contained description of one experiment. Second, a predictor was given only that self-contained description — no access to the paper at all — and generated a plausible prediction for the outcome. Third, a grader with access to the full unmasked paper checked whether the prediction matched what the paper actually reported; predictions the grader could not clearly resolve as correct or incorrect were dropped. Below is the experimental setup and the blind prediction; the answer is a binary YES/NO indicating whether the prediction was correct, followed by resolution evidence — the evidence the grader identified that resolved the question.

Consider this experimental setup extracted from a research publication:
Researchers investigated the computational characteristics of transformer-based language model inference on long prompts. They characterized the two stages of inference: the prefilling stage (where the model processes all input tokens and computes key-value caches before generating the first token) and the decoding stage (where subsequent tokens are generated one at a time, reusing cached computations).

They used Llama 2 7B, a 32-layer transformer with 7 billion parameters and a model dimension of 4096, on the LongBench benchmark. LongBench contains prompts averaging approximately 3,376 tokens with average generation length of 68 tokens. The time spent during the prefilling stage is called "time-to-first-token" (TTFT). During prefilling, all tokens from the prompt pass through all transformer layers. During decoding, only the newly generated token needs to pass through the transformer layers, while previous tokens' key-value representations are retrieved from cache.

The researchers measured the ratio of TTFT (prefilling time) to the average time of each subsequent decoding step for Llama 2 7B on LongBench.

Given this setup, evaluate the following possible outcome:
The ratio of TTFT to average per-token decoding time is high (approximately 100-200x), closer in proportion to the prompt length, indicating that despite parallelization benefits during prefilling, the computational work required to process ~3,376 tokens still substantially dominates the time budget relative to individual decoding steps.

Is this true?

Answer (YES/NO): NO